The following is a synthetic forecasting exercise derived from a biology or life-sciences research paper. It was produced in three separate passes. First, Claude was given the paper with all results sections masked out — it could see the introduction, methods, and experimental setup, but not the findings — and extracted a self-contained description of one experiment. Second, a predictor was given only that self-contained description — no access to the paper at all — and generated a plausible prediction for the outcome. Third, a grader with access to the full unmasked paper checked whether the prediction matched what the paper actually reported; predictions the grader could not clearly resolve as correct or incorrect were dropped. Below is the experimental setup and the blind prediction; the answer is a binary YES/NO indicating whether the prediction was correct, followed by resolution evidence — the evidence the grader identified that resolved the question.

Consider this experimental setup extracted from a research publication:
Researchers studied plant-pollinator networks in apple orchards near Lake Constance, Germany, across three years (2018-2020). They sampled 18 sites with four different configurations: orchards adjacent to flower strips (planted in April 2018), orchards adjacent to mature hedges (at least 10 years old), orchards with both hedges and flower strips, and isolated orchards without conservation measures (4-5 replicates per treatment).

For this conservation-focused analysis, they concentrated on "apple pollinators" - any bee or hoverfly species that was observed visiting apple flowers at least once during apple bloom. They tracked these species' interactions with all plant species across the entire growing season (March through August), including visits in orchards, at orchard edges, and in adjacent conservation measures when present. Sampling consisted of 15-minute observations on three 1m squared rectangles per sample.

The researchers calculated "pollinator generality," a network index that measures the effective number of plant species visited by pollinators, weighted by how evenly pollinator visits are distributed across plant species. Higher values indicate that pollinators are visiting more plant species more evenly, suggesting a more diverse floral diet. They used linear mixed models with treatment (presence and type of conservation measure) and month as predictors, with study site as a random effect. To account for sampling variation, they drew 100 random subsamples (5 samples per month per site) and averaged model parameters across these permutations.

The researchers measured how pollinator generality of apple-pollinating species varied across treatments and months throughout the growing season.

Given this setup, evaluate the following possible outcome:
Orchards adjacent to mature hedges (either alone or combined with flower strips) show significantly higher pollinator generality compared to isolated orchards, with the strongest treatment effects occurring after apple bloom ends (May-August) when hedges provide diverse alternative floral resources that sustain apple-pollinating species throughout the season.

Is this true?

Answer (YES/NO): NO